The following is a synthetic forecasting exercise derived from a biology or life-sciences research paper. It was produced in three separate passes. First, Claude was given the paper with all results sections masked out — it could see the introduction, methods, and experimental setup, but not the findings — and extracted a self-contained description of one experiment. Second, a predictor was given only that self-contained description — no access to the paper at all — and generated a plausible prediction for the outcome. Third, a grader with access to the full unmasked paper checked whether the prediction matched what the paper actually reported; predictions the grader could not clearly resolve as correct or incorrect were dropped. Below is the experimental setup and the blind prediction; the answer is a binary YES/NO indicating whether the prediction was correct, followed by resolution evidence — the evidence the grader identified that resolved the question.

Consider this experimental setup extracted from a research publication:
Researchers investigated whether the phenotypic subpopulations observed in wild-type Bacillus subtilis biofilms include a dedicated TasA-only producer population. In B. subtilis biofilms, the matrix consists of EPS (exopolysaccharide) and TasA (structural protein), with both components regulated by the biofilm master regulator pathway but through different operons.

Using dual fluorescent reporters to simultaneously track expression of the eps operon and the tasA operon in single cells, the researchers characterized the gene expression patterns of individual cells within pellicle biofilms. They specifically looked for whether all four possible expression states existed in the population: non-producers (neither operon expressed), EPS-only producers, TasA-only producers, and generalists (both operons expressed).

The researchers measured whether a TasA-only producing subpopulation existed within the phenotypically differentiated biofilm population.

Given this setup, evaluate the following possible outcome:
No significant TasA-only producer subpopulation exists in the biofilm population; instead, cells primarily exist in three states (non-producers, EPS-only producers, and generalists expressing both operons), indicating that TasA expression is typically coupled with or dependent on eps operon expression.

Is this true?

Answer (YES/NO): YES